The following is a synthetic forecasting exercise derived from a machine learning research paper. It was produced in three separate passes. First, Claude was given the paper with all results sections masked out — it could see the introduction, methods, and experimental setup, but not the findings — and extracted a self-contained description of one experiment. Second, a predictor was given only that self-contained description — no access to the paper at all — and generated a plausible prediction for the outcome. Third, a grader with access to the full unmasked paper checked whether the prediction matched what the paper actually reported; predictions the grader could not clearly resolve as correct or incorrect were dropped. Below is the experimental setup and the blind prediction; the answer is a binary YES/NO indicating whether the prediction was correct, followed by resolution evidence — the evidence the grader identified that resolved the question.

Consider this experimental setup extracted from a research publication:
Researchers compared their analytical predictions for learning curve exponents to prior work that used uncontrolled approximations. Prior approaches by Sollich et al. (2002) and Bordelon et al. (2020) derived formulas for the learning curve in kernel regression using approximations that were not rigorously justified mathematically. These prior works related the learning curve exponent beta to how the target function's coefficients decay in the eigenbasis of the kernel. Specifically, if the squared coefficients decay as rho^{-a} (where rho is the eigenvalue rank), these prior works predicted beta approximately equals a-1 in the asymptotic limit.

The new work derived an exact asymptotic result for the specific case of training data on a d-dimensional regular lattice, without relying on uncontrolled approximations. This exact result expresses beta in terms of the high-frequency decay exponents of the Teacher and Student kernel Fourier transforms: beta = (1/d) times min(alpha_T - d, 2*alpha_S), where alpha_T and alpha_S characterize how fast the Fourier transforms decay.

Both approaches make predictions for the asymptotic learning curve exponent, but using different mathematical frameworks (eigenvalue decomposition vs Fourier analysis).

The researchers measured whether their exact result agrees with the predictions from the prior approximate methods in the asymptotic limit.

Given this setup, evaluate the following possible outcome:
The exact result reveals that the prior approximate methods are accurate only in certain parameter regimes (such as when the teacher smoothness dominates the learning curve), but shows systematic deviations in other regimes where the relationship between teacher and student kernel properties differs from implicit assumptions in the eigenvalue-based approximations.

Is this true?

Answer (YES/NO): NO